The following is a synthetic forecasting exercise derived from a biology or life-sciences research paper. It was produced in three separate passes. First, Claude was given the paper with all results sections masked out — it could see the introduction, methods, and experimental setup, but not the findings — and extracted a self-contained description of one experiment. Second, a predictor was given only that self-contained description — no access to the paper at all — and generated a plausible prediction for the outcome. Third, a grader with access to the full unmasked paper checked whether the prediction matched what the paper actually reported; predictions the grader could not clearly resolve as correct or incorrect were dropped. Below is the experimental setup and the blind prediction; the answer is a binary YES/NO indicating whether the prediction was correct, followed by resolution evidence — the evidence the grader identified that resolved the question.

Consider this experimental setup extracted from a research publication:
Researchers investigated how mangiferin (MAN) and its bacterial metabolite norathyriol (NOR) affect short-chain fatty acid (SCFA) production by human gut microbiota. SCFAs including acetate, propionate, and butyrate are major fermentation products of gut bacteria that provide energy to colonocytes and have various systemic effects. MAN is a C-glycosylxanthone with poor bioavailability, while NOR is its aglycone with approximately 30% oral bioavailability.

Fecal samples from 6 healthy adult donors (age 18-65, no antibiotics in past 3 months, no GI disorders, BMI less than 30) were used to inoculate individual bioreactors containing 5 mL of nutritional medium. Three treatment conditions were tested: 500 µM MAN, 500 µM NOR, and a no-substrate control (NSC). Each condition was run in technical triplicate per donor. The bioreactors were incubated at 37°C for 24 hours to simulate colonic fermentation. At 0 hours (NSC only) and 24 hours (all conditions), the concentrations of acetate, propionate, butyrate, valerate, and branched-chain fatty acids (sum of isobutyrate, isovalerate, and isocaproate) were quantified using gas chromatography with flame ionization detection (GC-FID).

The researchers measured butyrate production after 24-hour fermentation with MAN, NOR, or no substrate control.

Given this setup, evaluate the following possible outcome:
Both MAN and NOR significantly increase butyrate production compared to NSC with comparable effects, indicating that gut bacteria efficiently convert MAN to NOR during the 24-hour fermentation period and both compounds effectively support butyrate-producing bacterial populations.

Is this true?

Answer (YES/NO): NO